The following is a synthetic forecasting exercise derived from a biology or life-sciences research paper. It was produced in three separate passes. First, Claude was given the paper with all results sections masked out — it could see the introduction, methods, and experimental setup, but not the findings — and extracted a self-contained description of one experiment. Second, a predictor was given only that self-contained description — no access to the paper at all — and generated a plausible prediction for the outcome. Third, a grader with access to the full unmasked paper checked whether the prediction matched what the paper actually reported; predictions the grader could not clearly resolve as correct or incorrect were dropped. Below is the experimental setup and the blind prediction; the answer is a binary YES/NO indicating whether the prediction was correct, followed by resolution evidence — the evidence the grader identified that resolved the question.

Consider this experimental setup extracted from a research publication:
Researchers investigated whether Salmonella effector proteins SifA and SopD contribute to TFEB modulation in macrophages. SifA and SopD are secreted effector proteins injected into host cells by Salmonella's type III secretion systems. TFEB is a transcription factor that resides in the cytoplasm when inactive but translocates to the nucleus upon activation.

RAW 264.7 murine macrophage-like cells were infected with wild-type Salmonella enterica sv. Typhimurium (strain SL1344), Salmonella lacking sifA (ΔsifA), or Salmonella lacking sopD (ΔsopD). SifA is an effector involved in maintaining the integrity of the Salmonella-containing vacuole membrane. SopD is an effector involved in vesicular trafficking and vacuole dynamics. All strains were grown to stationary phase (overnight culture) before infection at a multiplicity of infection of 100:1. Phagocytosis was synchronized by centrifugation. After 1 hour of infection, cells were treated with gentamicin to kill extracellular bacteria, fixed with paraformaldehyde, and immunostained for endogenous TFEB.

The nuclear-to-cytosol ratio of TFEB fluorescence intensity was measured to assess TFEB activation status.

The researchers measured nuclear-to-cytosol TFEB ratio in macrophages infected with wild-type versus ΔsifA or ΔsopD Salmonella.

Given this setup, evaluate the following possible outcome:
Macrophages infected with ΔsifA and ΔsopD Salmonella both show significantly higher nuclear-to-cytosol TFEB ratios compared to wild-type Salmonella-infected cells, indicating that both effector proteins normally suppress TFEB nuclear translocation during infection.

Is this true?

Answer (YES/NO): YES